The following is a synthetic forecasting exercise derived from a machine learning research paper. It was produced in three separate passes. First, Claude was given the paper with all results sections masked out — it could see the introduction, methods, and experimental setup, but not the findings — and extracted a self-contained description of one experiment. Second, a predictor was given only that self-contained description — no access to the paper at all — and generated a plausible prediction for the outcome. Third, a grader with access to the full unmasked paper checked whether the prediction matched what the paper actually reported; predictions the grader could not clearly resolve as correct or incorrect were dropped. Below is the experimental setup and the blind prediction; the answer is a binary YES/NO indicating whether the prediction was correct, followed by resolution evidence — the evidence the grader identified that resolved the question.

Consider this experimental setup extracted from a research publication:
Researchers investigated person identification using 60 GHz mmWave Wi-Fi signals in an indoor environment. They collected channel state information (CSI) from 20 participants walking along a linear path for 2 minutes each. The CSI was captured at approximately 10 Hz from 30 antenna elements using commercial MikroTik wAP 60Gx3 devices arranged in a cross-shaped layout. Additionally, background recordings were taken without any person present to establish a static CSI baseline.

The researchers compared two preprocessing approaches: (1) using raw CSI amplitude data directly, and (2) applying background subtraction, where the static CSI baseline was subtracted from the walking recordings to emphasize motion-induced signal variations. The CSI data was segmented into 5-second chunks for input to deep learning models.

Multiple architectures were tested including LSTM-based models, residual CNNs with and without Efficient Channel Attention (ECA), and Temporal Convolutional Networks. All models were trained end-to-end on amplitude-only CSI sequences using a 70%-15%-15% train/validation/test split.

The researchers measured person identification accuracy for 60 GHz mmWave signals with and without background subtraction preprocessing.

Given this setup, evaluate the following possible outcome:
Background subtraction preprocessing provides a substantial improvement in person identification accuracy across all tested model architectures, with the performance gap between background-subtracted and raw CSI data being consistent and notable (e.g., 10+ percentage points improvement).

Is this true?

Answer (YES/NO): NO